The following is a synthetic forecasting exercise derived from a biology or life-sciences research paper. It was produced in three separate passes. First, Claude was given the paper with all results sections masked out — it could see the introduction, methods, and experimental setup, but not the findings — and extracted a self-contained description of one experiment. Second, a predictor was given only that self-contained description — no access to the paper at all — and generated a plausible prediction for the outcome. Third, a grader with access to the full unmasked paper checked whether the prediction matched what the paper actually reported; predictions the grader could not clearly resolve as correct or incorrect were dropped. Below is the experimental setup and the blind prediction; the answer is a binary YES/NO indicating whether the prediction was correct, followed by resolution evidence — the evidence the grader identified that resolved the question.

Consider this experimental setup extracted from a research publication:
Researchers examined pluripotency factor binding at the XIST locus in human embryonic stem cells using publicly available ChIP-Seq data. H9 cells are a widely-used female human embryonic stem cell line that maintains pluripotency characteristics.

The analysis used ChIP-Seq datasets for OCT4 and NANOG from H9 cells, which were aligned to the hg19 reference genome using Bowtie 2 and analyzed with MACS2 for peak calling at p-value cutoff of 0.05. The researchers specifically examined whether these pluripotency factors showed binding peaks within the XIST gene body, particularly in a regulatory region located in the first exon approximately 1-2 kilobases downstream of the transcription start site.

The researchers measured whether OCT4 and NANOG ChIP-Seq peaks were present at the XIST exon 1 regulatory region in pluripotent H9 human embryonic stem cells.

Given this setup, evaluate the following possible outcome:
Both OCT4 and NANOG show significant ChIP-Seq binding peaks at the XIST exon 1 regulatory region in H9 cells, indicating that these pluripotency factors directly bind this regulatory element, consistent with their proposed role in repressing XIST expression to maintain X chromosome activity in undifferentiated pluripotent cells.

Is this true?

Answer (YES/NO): YES